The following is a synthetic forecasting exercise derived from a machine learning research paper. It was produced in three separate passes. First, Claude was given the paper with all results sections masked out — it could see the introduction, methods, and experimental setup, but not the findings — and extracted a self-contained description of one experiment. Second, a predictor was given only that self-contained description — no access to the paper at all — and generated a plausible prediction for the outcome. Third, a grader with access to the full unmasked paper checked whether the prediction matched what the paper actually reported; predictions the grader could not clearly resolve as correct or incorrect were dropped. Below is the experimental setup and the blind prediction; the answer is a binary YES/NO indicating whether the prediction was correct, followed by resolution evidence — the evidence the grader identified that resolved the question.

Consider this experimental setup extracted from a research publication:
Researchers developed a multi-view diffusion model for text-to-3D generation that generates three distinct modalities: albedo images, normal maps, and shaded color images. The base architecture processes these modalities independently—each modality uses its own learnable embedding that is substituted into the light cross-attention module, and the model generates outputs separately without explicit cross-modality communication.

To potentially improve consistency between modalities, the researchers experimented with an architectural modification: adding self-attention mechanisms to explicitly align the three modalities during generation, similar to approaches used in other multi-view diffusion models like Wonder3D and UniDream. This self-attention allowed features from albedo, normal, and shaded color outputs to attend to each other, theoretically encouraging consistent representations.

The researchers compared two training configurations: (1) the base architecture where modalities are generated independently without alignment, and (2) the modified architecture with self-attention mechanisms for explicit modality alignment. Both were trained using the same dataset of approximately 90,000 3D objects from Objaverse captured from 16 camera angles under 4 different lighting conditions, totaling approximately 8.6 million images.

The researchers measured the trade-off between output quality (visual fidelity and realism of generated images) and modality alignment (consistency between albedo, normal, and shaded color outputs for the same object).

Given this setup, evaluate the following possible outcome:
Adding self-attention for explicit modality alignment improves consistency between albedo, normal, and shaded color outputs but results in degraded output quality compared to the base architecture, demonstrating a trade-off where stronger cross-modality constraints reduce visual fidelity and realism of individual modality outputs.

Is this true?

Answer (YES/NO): YES